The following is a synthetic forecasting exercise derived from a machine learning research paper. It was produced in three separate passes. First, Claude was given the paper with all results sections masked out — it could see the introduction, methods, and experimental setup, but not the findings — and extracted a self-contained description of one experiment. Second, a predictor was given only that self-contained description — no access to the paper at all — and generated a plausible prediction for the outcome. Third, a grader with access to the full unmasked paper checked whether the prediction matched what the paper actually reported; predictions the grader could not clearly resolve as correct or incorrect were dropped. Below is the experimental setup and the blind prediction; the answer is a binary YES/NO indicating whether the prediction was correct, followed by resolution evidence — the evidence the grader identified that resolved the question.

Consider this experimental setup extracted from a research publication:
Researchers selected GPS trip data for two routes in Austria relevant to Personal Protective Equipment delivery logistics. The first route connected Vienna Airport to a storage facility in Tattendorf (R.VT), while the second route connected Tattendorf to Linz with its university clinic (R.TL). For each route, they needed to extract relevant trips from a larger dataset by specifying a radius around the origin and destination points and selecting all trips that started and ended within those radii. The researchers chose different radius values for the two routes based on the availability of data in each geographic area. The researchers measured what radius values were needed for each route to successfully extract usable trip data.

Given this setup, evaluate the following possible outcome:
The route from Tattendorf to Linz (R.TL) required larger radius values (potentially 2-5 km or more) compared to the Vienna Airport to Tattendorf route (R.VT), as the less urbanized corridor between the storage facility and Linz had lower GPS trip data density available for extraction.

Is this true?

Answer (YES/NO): YES